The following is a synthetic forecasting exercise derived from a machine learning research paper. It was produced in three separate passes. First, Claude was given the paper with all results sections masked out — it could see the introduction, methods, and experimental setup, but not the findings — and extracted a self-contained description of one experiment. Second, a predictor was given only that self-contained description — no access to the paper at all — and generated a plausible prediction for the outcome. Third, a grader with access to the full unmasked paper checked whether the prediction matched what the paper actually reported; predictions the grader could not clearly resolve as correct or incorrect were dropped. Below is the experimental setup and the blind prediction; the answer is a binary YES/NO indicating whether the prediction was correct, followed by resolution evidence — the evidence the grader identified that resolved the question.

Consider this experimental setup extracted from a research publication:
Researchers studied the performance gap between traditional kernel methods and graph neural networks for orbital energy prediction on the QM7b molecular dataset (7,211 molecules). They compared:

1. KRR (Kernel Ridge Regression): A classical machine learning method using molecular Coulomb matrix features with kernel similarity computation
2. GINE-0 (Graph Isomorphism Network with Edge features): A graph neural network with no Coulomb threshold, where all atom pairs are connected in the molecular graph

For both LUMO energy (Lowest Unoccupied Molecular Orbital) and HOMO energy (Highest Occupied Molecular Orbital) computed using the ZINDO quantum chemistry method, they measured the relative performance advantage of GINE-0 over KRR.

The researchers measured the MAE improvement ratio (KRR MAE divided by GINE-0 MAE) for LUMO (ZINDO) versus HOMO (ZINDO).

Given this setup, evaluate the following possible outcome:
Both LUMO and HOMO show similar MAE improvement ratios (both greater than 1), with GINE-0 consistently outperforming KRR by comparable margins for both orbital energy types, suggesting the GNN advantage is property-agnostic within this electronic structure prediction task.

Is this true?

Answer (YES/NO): NO